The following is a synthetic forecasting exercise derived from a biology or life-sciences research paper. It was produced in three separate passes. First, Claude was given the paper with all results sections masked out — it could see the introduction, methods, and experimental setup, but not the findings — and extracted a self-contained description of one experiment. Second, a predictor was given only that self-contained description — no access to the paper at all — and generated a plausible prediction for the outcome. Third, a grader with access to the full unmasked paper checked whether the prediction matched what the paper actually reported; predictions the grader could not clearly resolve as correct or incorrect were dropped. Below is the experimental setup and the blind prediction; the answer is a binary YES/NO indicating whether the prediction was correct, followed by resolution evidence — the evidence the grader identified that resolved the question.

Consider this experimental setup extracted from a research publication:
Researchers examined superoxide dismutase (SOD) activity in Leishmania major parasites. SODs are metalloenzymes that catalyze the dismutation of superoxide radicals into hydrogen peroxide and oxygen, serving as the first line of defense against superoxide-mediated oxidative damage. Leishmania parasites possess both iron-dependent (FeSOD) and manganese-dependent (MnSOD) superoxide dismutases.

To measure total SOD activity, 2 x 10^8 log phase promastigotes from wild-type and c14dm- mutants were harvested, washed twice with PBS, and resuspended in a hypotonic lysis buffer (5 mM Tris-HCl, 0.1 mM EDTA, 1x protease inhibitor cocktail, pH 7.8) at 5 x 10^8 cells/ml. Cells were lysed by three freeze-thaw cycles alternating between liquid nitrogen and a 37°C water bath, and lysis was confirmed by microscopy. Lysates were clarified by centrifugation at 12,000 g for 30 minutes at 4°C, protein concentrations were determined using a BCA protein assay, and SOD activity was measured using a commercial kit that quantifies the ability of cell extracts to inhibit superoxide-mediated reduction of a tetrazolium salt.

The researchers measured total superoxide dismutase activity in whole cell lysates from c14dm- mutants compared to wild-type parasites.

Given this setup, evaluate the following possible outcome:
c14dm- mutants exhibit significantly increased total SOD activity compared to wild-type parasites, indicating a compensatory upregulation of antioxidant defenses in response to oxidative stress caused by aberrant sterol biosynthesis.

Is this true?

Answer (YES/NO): YES